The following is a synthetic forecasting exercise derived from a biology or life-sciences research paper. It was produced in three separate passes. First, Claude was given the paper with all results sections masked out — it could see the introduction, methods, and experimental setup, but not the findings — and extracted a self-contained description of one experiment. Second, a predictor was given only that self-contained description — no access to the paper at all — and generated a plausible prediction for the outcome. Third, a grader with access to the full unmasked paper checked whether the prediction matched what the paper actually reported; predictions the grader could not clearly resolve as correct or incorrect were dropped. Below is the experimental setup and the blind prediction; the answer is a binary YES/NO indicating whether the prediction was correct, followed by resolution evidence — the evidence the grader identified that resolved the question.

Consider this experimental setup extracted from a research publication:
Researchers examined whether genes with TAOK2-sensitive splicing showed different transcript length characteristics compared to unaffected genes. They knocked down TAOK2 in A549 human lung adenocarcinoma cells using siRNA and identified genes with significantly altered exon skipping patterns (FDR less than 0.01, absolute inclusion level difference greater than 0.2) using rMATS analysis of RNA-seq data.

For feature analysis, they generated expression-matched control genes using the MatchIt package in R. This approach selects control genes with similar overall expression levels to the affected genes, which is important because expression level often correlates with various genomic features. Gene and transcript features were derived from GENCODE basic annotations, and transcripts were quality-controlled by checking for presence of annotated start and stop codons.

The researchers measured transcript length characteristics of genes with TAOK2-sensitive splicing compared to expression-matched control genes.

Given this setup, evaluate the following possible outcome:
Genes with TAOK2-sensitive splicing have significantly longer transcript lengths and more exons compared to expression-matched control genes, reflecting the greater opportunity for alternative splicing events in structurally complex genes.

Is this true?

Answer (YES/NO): NO